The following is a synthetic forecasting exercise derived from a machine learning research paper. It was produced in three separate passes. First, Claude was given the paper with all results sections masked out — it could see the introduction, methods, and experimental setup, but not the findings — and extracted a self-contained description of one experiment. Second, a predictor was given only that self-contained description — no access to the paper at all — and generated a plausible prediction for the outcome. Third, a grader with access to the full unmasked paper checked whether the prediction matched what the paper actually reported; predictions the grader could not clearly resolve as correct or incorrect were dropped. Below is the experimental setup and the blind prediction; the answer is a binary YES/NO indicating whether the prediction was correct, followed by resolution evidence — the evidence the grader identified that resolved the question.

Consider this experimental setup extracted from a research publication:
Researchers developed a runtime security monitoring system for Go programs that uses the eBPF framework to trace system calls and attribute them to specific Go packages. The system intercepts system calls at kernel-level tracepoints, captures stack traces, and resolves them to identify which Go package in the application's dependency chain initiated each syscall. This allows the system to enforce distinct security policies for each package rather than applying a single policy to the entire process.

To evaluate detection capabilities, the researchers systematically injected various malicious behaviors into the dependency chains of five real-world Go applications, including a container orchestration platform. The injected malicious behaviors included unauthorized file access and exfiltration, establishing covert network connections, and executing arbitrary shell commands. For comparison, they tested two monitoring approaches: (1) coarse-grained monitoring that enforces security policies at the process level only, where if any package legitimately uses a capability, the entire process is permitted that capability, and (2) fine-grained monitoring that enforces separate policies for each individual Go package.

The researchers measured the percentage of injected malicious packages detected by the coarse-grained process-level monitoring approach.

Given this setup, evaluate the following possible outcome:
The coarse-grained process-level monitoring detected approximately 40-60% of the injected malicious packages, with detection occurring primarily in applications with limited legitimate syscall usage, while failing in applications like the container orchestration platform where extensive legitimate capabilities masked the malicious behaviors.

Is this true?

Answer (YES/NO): NO